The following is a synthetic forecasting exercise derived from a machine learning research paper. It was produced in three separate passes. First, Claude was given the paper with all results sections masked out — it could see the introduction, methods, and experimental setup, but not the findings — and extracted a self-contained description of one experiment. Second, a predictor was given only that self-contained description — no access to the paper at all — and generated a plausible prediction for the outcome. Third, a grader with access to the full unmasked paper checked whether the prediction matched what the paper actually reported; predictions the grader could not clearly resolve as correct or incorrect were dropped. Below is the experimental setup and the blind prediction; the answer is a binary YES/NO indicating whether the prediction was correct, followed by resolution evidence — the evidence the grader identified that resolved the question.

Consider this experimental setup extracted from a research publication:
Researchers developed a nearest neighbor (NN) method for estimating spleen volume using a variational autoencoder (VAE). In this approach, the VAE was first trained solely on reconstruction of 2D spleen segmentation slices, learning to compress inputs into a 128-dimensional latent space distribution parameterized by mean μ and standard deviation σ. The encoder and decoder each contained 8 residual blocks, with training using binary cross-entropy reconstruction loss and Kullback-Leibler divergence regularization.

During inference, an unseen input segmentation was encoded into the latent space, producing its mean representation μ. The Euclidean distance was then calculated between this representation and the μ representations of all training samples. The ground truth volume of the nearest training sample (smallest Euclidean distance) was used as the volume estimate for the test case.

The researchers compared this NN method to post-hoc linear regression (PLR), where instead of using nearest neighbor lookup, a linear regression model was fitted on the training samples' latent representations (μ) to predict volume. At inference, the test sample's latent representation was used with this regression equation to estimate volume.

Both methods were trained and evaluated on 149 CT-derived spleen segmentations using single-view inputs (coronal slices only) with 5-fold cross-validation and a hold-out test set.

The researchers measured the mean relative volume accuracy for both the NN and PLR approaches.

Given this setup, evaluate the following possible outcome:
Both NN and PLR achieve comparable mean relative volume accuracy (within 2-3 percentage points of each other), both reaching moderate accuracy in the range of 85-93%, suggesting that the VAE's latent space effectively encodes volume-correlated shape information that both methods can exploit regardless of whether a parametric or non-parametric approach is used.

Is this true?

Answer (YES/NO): NO